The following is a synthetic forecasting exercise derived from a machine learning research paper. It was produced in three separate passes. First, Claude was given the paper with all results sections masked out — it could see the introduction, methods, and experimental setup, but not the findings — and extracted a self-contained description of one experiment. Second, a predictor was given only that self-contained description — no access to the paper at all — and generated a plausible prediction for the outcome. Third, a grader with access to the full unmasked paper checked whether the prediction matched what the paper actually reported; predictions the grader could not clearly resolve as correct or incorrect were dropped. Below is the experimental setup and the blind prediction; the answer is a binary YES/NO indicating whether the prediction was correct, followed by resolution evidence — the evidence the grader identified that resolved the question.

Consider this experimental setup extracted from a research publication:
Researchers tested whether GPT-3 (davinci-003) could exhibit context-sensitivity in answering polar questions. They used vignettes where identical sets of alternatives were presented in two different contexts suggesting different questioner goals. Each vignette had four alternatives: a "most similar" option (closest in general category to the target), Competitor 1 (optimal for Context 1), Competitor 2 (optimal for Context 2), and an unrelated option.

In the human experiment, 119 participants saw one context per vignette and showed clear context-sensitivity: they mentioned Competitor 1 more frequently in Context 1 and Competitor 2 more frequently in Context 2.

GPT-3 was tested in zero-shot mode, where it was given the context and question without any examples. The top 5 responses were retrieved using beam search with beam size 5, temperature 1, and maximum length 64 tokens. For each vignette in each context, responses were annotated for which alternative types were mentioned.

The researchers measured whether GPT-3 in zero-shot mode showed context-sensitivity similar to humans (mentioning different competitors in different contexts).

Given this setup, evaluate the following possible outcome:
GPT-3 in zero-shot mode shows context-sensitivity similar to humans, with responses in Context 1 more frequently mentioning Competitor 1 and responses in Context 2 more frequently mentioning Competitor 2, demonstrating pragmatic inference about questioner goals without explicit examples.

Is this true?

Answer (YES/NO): NO